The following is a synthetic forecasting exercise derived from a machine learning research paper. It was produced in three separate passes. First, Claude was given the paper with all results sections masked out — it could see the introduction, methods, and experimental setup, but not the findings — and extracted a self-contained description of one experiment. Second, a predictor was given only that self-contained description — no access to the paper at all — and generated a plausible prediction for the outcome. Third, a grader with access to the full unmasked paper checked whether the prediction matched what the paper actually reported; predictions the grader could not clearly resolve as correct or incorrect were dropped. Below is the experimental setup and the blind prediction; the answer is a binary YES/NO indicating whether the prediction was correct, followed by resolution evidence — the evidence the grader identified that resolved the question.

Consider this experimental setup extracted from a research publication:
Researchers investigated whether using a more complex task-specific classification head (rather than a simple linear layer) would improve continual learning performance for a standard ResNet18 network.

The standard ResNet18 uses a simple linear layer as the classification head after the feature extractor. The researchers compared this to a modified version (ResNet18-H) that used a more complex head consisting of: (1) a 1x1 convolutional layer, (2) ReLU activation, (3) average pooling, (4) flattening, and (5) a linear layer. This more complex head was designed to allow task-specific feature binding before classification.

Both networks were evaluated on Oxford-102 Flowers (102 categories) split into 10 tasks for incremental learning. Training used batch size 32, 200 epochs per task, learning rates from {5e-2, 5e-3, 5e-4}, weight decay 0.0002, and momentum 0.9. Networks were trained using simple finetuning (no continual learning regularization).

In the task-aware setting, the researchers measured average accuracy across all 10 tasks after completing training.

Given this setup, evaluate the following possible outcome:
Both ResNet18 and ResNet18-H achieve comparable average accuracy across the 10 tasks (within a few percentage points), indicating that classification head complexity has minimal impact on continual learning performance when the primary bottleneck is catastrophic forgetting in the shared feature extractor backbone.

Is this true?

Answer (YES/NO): YES